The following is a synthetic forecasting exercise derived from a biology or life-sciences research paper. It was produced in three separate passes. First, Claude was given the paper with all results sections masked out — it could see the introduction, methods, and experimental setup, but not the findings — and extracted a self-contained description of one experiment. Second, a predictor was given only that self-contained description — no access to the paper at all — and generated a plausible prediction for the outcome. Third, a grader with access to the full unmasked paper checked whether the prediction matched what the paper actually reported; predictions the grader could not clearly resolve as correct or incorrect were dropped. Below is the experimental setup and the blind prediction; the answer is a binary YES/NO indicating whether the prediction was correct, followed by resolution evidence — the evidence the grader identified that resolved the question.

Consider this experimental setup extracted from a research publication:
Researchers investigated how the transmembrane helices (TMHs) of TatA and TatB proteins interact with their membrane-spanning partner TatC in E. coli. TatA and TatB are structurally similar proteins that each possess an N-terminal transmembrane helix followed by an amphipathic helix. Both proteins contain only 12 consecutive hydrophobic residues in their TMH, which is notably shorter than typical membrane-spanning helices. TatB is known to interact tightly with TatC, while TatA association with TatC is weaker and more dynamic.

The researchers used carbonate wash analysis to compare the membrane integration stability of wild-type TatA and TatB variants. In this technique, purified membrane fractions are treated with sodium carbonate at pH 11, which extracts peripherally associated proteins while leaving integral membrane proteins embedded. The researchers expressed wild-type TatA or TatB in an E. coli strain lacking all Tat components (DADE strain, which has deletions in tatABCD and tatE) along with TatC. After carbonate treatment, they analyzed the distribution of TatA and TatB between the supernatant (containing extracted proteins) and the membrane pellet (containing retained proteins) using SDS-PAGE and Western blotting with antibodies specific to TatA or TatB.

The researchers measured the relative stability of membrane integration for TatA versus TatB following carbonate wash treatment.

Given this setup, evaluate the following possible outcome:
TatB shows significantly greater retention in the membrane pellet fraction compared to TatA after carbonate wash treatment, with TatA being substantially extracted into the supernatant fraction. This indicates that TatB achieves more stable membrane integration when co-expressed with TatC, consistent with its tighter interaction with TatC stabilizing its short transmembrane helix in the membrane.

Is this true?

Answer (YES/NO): YES